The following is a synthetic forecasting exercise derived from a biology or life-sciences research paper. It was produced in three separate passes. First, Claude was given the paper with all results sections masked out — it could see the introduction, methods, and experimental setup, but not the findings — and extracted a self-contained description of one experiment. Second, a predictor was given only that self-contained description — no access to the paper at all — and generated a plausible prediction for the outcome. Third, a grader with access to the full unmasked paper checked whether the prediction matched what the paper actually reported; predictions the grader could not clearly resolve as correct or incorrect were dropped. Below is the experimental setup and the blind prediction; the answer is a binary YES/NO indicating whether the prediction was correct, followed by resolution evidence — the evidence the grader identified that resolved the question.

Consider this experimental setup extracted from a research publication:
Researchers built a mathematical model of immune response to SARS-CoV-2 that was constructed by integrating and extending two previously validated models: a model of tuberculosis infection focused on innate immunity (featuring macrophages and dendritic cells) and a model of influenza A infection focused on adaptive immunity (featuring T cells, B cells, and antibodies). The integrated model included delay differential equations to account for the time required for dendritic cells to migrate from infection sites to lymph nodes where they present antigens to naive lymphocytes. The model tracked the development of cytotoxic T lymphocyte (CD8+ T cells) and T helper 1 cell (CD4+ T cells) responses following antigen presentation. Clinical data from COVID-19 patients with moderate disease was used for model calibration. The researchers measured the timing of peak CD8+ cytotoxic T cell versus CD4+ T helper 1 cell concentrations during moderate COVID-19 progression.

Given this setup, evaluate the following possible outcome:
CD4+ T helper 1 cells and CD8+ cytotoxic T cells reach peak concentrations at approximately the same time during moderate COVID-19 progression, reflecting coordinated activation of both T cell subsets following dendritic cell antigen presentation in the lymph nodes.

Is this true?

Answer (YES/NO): YES